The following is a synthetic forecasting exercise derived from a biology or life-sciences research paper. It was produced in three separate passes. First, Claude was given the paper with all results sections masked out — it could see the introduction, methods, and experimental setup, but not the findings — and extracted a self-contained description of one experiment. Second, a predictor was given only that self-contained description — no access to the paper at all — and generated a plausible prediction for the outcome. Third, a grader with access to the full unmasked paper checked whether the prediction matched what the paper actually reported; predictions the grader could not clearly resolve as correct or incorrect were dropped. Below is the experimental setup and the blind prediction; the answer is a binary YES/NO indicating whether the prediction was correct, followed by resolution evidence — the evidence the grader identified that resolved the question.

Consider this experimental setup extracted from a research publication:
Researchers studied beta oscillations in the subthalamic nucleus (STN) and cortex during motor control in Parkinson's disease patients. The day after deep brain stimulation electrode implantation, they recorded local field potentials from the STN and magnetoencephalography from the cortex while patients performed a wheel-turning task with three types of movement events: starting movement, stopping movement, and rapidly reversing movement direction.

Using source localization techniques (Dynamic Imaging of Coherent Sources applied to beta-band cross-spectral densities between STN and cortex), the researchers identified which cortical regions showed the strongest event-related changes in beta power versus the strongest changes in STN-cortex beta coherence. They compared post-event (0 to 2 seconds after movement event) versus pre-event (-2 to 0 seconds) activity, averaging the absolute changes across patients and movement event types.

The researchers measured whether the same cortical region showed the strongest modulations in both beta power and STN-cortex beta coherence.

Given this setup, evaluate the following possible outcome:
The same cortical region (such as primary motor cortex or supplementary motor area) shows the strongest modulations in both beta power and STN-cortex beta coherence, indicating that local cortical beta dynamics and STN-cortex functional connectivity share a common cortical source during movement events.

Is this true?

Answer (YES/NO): NO